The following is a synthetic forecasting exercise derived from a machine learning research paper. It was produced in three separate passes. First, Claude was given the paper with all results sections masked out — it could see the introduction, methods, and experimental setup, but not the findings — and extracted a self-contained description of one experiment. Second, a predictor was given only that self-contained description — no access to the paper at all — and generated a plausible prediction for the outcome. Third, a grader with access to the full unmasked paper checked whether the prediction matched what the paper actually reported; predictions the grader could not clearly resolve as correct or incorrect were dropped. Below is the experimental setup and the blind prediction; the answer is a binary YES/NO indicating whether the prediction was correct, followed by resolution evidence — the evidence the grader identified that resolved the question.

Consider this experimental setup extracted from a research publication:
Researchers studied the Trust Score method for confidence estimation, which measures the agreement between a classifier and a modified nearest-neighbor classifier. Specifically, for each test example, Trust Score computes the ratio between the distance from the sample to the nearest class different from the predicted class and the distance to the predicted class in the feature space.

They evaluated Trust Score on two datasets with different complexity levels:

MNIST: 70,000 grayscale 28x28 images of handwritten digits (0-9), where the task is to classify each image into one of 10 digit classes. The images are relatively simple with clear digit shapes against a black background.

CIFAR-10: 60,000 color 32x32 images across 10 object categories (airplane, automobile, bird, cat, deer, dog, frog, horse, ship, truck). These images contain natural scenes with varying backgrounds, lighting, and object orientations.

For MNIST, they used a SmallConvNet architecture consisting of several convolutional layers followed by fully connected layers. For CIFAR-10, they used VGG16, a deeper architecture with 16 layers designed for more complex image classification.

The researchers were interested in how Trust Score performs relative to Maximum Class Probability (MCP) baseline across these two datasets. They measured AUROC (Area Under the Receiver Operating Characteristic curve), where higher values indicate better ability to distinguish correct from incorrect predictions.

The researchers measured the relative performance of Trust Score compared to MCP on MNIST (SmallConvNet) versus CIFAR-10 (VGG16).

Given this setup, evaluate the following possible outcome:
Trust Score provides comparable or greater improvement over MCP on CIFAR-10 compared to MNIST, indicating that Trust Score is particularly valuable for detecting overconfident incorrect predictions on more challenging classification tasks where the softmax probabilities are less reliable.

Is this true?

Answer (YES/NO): NO